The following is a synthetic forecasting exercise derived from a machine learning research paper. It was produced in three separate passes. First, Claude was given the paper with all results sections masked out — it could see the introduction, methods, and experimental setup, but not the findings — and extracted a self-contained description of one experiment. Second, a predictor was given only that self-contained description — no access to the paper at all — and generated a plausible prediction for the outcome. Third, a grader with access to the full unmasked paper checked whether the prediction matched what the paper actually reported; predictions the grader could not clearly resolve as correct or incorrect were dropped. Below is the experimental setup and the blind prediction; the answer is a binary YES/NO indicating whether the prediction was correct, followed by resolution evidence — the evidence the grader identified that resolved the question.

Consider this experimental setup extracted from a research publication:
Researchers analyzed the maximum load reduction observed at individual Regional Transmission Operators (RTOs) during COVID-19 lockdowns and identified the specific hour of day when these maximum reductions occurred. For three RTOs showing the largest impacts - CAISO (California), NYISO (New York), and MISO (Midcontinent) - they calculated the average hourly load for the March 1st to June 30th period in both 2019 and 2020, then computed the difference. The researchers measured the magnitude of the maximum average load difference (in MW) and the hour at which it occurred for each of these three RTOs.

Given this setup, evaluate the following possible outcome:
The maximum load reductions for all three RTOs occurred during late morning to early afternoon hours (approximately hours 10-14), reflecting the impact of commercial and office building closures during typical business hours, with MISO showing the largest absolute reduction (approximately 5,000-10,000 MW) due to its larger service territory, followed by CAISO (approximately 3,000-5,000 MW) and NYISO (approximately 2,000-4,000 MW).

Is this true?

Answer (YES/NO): NO